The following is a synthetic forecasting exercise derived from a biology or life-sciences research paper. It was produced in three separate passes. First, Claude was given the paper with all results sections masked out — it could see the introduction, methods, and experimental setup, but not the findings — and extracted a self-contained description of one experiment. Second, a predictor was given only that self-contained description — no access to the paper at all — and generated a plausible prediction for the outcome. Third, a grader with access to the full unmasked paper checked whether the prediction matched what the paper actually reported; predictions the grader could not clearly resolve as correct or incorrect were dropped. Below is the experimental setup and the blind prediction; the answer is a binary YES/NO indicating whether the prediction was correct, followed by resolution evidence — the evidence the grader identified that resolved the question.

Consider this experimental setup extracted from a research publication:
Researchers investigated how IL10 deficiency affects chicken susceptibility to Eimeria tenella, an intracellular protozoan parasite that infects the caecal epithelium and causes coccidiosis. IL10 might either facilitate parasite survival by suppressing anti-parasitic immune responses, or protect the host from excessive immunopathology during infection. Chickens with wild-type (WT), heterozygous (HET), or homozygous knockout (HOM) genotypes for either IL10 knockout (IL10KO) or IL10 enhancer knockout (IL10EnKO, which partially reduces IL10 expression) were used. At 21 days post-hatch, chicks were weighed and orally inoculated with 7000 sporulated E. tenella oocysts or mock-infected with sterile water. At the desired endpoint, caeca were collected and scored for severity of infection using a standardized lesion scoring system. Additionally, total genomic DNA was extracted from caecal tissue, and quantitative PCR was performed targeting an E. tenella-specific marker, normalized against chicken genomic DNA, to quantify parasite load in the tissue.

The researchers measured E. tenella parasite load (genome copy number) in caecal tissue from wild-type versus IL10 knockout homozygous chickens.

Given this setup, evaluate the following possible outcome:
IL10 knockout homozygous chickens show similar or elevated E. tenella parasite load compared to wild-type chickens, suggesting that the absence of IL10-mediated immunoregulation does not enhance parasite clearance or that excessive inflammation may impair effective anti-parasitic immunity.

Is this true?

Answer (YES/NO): NO